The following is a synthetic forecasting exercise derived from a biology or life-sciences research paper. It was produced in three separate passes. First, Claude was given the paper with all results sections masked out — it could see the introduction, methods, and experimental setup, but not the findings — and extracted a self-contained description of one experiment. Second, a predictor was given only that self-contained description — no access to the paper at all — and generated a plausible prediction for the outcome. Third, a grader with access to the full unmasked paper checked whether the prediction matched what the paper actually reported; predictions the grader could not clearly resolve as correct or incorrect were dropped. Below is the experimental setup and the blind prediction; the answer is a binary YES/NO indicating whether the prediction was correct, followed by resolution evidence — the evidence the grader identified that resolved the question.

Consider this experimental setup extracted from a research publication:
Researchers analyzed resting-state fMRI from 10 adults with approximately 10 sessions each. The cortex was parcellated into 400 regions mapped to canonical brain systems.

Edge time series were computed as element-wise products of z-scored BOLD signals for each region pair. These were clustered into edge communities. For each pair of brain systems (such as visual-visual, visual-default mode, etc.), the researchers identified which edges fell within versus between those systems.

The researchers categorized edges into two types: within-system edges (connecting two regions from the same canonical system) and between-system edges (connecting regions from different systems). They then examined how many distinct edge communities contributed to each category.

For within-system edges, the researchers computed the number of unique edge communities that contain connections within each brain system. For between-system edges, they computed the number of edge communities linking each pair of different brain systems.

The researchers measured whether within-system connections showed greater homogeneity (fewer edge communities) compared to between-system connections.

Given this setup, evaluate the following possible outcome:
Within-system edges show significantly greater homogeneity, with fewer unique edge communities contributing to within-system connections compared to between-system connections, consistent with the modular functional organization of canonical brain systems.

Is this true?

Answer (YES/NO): NO